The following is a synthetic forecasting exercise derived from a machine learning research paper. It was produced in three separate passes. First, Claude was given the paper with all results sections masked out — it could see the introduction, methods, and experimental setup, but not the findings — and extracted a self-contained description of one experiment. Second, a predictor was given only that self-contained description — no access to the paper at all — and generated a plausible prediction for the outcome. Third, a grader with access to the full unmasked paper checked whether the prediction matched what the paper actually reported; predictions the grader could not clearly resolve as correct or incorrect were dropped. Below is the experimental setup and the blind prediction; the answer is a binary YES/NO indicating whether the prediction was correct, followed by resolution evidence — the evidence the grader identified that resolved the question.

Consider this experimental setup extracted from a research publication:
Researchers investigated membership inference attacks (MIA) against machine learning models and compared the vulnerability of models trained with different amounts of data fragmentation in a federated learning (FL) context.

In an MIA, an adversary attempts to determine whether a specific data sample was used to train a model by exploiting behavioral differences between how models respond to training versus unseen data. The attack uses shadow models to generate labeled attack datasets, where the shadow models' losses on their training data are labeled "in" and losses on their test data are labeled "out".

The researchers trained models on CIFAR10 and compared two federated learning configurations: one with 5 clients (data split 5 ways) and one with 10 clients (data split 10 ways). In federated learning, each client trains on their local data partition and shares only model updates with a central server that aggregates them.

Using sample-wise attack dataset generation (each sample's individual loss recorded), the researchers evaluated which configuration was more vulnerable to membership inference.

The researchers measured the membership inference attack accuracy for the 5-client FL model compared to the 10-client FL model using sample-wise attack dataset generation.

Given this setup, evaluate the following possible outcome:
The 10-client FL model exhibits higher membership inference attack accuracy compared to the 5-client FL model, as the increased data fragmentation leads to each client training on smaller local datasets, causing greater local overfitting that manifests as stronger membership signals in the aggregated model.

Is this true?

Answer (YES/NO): YES